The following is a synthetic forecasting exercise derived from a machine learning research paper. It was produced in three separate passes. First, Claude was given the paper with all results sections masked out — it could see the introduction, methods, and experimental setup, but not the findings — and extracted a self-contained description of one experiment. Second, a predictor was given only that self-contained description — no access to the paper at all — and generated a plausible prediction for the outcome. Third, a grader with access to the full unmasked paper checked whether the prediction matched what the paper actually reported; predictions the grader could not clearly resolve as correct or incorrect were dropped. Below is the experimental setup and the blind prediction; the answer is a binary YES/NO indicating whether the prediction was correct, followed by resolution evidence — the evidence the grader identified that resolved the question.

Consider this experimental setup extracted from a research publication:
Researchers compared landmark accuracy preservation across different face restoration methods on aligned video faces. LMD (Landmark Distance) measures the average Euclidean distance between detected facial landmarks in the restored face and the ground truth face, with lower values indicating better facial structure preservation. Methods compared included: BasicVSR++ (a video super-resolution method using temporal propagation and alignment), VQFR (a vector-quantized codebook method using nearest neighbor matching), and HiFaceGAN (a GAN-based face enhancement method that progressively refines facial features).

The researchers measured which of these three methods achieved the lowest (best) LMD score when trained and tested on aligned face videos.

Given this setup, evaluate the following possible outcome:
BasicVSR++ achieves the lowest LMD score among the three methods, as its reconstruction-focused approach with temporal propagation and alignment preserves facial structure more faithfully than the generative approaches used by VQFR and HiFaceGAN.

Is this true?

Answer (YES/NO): NO